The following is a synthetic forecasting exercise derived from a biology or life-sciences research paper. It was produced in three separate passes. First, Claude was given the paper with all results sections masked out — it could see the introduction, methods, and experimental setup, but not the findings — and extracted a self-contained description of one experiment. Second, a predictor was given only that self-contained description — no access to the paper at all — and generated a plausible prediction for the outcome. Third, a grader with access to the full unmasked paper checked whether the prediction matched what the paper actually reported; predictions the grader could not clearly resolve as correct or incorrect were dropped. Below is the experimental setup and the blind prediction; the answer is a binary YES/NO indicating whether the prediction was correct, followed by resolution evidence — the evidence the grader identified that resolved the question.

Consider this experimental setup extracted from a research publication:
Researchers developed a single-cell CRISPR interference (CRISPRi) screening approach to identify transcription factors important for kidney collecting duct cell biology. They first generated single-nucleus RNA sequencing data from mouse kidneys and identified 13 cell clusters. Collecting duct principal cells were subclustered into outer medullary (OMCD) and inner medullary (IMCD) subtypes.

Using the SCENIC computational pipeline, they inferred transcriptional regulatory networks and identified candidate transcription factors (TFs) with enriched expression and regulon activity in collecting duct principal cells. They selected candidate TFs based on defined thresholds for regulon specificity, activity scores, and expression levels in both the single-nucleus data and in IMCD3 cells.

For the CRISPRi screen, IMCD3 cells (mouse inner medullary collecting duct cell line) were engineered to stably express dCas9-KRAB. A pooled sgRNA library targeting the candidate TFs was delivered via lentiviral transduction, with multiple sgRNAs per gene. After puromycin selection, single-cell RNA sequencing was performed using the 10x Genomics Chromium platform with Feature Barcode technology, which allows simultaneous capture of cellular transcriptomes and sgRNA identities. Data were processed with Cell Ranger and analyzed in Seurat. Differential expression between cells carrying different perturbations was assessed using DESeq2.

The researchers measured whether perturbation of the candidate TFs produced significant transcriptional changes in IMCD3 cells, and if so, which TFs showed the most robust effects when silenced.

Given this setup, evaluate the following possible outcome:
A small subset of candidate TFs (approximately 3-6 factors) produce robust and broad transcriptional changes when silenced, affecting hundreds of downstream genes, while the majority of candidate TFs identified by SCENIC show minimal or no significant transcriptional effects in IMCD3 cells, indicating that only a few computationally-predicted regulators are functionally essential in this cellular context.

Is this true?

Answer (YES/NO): NO